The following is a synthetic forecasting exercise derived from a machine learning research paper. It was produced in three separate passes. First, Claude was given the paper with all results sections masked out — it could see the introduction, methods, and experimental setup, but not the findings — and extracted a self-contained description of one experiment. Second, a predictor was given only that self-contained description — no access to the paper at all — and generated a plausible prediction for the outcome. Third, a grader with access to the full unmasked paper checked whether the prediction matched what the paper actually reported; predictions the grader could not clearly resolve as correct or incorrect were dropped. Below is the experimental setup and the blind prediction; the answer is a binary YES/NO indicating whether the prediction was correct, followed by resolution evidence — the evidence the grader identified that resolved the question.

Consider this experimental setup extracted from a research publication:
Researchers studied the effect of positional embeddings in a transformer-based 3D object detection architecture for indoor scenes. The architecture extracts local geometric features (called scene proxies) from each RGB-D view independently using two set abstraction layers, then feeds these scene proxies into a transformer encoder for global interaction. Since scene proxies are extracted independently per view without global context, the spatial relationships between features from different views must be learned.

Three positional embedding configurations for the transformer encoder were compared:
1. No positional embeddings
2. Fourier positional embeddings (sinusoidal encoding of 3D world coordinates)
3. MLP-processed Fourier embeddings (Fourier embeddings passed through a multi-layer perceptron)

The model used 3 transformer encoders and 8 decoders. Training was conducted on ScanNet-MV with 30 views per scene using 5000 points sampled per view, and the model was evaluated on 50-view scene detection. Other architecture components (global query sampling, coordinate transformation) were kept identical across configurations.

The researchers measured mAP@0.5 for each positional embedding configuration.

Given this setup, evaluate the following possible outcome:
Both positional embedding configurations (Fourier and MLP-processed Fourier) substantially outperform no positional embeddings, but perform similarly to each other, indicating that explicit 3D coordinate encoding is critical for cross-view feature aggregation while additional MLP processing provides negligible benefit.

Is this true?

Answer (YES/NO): NO